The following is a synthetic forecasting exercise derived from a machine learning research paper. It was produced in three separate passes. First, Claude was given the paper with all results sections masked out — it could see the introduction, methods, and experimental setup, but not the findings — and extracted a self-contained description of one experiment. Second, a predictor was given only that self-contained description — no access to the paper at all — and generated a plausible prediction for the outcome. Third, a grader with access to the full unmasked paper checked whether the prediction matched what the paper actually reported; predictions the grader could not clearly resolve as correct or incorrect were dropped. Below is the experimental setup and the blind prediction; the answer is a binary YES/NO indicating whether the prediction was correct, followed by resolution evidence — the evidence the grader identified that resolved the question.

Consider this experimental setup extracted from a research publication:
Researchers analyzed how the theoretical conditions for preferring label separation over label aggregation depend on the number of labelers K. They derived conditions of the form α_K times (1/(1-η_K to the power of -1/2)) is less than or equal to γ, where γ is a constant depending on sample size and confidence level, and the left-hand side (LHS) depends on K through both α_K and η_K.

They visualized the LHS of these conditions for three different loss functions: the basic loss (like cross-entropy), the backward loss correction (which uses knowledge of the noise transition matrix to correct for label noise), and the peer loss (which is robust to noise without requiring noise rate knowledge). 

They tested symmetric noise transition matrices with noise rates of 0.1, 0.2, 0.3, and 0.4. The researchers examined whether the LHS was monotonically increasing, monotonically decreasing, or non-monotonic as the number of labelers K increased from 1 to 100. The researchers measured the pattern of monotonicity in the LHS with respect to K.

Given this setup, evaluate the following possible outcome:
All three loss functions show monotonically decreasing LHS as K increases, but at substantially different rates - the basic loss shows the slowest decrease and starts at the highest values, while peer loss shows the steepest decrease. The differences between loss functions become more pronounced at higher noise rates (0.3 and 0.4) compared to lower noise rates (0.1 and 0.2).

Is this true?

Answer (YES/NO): NO